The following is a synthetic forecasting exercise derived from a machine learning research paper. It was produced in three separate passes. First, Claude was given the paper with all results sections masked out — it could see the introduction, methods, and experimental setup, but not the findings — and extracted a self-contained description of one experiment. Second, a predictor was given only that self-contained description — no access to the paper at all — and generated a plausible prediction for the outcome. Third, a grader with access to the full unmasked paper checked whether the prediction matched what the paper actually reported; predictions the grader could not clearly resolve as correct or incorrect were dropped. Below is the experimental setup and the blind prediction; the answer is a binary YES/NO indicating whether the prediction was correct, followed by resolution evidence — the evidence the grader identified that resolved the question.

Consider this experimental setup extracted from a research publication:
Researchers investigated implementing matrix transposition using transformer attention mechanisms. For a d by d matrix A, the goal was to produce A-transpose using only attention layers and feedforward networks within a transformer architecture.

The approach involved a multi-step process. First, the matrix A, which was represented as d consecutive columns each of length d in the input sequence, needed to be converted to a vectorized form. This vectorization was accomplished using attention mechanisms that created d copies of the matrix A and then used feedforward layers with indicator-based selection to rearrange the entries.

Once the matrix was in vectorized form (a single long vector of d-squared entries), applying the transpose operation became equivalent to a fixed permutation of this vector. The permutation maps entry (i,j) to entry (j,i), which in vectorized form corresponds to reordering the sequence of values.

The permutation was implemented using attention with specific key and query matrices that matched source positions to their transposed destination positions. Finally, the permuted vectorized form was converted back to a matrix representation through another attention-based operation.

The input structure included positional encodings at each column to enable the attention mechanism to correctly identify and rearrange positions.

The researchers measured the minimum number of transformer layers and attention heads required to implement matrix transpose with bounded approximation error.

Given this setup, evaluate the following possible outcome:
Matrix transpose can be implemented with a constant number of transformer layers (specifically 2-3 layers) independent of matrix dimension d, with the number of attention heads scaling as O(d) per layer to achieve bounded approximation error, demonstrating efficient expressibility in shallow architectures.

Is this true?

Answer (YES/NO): NO